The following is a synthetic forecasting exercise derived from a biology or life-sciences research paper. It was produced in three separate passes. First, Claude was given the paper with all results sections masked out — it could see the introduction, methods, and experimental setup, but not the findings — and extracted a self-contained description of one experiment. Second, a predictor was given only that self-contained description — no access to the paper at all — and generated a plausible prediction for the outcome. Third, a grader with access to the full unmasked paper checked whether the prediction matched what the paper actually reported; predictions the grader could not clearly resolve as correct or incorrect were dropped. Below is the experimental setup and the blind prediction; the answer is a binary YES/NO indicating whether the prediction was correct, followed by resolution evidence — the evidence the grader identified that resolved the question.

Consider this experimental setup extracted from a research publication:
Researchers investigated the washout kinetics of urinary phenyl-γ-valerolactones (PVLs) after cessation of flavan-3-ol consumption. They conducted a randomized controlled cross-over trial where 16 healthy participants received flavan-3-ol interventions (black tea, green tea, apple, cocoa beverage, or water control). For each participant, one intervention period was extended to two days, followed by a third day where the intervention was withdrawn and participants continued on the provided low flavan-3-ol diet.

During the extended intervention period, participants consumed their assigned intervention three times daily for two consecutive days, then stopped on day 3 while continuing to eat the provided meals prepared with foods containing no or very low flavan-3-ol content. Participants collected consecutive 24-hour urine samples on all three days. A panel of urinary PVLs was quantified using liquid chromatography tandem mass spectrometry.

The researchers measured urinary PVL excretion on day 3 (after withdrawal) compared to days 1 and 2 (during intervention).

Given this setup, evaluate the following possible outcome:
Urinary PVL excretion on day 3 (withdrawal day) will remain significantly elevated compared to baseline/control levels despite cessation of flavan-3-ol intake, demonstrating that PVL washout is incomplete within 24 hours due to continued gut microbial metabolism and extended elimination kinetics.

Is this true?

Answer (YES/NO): NO